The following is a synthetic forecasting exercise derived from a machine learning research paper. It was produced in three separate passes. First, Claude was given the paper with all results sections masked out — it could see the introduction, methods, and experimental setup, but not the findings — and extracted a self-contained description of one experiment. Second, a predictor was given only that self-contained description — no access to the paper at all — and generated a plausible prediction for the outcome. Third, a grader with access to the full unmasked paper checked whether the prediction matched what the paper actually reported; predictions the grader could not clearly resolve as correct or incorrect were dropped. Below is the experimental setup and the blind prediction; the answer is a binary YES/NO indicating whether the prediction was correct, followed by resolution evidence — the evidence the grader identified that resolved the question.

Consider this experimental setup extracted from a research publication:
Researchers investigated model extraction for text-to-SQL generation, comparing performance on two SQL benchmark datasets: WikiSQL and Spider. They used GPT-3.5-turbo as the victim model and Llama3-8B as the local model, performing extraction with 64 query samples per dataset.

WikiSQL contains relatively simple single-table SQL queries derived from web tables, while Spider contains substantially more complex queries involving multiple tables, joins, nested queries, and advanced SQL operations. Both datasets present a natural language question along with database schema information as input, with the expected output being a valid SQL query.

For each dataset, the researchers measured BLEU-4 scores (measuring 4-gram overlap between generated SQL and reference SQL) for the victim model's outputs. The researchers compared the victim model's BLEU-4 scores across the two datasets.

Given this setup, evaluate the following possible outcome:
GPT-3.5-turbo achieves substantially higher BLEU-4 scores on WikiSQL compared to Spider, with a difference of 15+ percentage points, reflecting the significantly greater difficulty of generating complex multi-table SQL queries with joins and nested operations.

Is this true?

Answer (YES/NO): YES